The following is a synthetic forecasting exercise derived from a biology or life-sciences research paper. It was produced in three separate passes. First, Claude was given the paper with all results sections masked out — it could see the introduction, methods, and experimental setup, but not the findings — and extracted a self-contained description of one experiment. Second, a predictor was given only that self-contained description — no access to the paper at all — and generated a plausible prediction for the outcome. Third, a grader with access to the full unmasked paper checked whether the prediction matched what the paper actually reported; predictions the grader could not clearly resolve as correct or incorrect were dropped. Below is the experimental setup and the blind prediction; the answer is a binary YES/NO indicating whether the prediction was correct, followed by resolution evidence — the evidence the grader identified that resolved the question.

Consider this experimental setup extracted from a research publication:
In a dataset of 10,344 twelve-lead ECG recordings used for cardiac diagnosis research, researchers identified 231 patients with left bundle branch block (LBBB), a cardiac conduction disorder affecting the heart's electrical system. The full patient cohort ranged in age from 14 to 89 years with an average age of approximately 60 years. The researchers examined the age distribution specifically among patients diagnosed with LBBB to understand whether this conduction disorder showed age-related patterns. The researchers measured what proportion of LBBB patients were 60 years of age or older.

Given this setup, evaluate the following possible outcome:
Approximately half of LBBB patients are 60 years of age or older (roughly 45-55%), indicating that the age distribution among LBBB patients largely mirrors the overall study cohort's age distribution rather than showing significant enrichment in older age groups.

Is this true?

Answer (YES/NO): NO